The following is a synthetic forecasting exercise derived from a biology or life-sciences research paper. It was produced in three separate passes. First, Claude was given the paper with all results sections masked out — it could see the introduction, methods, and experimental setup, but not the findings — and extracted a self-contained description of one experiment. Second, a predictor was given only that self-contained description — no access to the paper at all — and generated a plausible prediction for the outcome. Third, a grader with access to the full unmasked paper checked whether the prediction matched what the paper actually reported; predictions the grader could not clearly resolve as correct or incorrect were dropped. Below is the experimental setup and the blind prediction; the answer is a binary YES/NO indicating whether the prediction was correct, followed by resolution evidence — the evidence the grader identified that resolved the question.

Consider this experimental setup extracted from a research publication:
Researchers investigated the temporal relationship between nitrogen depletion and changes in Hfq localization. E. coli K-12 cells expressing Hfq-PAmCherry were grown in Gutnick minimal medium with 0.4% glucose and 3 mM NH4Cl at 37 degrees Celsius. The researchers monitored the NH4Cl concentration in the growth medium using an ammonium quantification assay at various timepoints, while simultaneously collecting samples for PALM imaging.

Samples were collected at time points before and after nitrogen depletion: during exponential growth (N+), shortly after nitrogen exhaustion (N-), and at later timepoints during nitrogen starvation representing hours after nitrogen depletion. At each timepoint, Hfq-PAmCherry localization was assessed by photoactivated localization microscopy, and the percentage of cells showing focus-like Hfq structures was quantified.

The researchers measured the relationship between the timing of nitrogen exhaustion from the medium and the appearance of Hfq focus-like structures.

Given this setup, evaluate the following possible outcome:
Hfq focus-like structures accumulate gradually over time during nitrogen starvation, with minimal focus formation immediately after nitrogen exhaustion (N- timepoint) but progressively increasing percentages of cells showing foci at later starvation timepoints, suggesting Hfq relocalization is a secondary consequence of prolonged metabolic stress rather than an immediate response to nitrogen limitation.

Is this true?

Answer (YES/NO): YES